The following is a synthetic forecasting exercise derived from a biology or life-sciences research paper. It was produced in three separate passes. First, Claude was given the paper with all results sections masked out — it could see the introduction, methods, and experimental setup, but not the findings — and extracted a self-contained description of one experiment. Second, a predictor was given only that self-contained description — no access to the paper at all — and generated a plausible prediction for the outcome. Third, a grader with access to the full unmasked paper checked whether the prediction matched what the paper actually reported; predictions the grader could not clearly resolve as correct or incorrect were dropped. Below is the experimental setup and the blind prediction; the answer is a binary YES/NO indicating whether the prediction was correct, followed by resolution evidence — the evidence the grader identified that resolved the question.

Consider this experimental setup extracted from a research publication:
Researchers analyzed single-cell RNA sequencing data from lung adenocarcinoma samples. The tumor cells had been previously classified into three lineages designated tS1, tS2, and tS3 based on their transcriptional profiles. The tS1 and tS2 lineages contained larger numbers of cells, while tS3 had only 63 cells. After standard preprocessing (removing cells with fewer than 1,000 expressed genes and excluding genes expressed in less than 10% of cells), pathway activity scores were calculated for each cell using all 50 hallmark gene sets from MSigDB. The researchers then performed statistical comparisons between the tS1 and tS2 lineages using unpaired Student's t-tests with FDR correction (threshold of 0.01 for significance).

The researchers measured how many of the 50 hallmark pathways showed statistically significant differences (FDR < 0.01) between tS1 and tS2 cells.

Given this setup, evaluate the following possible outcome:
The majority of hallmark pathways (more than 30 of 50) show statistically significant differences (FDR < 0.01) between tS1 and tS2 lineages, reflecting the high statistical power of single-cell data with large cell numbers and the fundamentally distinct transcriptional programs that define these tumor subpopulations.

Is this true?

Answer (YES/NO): YES